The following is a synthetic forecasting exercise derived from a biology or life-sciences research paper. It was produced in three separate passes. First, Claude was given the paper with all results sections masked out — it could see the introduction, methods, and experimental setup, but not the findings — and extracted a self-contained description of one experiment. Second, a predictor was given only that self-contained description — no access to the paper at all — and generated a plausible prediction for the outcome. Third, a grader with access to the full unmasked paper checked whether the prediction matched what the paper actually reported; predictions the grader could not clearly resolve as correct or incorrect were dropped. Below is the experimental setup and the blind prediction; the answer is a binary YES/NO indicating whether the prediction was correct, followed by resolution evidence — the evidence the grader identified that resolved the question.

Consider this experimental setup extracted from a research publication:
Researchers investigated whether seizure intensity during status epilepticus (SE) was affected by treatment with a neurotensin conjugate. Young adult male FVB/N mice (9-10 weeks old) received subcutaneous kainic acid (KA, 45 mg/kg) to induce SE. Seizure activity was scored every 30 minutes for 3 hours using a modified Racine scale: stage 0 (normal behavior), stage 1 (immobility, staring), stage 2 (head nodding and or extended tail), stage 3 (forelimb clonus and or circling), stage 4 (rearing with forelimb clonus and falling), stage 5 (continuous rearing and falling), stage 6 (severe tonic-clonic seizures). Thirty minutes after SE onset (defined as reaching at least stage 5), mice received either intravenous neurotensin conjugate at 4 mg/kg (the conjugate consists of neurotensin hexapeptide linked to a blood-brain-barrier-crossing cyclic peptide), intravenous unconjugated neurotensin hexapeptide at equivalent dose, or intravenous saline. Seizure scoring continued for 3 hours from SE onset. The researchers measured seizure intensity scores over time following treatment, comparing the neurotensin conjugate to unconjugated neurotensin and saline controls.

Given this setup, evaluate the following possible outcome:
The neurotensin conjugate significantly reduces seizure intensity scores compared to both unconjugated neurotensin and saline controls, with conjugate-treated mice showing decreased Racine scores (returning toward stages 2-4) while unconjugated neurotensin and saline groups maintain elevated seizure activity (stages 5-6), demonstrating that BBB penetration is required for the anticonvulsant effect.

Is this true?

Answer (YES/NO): YES